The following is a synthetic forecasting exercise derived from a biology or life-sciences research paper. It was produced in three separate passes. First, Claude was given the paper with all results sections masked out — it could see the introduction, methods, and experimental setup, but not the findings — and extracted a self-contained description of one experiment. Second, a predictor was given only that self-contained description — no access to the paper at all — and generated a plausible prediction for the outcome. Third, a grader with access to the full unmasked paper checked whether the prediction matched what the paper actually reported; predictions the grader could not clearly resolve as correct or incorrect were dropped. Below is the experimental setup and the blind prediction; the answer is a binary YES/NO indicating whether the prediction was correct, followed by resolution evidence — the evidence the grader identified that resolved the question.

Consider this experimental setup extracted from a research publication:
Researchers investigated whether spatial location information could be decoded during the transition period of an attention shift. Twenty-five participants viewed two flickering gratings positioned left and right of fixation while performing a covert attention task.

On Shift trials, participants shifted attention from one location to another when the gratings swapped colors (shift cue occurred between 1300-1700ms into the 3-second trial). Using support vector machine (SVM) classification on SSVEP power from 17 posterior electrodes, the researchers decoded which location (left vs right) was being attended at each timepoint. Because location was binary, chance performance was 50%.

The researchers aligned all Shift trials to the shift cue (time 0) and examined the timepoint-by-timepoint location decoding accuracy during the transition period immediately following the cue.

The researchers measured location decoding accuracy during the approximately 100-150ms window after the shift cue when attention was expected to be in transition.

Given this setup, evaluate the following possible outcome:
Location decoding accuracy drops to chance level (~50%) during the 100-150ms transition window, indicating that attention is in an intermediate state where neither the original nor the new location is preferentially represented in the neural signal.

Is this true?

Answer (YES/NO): NO